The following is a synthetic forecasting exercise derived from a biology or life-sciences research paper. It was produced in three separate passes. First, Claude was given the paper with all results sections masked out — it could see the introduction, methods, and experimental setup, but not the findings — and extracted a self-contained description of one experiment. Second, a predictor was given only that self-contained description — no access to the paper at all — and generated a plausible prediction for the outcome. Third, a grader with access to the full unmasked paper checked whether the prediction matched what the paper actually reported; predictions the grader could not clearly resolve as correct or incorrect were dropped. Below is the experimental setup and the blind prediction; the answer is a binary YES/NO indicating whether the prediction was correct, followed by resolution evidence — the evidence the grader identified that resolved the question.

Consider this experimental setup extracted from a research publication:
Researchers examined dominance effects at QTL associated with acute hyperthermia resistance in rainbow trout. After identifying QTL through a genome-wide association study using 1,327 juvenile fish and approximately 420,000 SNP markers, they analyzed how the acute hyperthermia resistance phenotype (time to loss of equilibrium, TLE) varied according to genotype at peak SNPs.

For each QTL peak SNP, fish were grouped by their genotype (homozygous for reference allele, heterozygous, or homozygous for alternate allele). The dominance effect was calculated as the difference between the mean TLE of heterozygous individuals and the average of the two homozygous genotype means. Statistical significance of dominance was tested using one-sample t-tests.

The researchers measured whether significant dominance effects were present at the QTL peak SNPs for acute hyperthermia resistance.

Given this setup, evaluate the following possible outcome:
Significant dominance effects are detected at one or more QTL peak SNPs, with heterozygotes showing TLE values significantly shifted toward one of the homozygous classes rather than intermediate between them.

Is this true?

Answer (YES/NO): YES